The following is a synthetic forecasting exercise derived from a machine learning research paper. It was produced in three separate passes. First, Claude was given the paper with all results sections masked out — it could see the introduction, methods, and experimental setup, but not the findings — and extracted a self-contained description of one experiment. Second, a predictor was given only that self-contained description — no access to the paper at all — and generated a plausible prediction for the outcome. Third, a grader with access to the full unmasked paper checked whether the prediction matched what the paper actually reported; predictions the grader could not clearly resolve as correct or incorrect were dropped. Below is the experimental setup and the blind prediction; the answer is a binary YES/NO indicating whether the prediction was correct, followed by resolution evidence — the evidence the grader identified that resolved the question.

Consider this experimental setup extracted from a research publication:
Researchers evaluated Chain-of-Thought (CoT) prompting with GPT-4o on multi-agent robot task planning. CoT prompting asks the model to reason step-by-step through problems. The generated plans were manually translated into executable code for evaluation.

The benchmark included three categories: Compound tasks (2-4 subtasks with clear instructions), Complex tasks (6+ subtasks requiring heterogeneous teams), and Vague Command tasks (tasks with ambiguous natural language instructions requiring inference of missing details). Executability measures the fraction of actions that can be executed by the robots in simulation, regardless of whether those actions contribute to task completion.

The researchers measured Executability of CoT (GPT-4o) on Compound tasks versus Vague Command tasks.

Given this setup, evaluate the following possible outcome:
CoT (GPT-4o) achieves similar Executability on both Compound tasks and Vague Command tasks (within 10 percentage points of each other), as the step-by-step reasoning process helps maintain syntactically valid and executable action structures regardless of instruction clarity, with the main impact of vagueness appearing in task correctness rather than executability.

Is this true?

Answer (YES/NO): NO